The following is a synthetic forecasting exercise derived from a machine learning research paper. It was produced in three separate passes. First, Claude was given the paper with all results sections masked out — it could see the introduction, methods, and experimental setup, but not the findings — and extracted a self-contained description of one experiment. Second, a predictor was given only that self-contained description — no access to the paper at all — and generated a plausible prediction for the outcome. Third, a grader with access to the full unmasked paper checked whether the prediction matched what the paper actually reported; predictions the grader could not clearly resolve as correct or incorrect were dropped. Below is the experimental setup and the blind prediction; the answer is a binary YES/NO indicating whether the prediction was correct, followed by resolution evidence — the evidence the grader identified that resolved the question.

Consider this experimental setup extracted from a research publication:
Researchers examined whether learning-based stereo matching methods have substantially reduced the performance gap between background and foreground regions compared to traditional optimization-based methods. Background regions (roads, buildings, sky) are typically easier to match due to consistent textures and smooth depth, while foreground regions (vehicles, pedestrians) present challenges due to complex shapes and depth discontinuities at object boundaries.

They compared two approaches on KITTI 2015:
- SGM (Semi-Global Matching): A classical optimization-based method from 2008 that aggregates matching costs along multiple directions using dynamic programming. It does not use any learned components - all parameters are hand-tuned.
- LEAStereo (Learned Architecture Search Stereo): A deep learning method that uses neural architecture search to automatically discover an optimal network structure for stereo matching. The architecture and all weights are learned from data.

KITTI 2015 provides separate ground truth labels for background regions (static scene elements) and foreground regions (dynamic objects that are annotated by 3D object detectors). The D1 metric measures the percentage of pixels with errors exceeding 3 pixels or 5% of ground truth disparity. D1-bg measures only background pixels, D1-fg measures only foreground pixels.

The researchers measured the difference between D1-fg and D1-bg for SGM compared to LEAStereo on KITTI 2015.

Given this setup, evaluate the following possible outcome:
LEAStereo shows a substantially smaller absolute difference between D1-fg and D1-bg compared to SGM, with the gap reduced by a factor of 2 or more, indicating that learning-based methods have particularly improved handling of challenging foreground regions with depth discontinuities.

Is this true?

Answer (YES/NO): YES